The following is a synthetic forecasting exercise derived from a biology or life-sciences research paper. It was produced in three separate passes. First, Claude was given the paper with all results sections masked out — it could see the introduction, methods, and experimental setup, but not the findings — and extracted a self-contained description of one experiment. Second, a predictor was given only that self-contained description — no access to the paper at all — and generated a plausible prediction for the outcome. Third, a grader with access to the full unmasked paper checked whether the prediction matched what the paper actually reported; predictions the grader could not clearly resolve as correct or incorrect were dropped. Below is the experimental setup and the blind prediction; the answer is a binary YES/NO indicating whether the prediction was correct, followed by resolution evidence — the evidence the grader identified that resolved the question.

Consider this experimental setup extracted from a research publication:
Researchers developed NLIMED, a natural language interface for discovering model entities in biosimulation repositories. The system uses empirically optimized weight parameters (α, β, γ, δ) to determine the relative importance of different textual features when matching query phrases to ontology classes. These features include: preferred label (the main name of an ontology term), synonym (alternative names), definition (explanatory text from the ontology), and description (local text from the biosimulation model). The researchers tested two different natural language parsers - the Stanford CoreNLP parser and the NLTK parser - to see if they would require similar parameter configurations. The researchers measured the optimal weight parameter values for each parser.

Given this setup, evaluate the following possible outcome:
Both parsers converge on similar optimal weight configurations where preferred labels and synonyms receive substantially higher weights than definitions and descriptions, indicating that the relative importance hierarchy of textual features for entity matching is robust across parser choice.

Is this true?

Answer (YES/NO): NO